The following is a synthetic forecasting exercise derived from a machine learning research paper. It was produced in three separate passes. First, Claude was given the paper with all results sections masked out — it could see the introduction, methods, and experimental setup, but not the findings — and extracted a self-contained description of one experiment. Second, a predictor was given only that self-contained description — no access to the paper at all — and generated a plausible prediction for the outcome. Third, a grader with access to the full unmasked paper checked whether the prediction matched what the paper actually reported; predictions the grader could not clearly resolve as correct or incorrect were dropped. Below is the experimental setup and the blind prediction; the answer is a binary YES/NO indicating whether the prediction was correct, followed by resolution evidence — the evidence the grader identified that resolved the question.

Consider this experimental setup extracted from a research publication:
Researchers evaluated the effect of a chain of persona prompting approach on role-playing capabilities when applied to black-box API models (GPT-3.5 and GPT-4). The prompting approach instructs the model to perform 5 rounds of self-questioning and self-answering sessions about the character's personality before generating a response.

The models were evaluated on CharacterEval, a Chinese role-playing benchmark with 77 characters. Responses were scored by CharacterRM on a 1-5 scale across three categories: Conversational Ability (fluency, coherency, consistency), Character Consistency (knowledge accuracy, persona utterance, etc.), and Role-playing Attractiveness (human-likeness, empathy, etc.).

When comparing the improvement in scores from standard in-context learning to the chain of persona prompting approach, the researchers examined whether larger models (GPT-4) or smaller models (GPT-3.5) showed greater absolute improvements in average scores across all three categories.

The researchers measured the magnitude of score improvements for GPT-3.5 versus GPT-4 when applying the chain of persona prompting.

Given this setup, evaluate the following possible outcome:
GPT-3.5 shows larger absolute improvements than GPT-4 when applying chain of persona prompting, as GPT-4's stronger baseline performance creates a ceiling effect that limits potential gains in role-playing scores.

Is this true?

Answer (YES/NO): YES